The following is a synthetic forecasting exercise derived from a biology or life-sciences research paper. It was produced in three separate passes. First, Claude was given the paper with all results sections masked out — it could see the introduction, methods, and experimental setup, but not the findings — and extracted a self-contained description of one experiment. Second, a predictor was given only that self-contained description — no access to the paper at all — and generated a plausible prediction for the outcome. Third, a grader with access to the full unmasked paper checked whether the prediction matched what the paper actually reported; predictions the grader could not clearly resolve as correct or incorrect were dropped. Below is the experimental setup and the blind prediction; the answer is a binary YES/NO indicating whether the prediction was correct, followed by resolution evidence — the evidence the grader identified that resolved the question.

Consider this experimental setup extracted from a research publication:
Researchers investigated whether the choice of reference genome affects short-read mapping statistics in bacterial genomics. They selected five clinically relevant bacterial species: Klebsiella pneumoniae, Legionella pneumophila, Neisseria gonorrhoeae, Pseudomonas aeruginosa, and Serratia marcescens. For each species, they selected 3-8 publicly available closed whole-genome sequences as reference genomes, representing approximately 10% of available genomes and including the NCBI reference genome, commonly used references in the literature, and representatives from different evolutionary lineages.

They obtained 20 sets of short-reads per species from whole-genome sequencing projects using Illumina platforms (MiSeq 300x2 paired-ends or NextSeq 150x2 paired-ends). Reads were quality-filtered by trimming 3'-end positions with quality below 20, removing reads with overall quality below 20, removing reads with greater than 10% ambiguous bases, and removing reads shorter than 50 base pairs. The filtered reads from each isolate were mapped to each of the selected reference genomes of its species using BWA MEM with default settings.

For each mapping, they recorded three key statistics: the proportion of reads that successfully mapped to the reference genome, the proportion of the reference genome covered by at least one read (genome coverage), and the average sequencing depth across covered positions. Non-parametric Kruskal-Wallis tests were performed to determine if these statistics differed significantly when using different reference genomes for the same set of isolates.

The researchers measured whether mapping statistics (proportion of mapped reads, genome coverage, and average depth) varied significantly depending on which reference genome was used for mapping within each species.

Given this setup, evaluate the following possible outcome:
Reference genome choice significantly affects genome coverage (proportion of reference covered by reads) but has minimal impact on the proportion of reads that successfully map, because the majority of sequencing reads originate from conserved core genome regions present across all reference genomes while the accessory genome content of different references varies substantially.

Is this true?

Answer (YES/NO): NO